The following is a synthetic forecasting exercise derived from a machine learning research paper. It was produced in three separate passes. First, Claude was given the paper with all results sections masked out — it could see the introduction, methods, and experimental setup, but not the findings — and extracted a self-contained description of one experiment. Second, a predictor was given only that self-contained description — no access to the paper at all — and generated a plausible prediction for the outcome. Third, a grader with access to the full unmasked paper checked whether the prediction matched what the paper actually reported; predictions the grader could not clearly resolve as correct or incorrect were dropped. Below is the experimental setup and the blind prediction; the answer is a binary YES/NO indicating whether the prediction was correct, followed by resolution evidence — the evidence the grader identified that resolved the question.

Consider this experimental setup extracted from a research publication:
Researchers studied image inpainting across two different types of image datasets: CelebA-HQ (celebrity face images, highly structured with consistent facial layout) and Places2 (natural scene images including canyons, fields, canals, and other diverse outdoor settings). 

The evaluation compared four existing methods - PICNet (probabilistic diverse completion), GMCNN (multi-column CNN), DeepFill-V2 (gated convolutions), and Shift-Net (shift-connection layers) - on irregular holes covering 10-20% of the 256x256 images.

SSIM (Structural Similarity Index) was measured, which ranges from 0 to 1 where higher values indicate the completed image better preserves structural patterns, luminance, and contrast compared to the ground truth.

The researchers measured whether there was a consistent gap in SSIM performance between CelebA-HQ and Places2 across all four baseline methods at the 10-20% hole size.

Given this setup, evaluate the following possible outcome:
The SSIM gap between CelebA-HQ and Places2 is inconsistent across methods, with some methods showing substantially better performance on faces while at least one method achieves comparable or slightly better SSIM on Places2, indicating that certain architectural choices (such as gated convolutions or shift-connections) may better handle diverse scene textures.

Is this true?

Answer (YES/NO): NO